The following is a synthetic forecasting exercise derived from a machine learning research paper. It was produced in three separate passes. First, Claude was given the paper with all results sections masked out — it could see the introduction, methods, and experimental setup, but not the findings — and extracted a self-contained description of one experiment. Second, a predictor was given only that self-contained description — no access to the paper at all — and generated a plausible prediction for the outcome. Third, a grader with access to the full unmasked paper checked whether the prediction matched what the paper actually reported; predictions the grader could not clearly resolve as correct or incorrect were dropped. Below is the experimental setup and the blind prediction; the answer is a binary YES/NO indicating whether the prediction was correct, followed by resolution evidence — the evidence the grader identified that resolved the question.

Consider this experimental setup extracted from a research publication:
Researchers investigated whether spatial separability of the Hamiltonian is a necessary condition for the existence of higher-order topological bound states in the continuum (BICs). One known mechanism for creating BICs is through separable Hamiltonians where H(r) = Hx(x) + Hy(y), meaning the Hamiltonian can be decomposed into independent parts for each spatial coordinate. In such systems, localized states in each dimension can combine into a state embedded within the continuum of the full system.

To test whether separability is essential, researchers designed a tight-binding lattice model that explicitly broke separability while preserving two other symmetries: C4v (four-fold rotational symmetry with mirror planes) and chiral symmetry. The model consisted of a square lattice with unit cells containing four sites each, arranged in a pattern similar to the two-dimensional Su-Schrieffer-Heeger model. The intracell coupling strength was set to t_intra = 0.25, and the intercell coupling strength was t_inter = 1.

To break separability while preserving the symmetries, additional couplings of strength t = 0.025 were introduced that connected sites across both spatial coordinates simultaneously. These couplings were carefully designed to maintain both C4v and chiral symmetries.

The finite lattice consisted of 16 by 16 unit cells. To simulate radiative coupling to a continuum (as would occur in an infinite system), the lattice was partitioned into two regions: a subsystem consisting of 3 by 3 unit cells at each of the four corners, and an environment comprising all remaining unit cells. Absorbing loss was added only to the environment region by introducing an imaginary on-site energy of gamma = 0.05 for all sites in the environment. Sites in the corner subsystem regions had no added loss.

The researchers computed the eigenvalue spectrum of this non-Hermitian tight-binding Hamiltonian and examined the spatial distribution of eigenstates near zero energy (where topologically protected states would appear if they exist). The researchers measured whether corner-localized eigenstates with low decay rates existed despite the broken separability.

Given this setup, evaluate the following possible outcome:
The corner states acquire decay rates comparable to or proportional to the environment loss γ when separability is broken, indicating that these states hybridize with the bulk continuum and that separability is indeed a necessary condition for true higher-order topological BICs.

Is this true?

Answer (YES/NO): NO